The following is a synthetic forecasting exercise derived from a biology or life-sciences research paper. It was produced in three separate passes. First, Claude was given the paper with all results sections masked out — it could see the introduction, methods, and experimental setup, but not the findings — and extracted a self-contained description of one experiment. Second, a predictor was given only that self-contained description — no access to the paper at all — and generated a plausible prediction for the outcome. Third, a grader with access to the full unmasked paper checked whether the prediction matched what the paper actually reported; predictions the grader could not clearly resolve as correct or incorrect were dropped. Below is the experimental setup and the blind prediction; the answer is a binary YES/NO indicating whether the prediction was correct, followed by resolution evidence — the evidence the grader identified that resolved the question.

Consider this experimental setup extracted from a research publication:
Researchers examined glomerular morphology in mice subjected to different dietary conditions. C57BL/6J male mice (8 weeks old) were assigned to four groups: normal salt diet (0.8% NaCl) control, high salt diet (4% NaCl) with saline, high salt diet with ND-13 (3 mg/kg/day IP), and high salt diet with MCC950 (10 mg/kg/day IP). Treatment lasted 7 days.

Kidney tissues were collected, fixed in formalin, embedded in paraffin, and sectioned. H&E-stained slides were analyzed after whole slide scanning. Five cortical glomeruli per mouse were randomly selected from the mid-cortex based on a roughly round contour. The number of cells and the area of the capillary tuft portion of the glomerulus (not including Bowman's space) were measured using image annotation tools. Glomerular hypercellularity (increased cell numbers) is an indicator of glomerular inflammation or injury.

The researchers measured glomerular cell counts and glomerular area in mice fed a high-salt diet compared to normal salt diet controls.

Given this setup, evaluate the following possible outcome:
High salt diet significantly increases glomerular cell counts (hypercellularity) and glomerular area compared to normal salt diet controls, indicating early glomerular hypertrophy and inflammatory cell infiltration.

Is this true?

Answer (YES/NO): NO